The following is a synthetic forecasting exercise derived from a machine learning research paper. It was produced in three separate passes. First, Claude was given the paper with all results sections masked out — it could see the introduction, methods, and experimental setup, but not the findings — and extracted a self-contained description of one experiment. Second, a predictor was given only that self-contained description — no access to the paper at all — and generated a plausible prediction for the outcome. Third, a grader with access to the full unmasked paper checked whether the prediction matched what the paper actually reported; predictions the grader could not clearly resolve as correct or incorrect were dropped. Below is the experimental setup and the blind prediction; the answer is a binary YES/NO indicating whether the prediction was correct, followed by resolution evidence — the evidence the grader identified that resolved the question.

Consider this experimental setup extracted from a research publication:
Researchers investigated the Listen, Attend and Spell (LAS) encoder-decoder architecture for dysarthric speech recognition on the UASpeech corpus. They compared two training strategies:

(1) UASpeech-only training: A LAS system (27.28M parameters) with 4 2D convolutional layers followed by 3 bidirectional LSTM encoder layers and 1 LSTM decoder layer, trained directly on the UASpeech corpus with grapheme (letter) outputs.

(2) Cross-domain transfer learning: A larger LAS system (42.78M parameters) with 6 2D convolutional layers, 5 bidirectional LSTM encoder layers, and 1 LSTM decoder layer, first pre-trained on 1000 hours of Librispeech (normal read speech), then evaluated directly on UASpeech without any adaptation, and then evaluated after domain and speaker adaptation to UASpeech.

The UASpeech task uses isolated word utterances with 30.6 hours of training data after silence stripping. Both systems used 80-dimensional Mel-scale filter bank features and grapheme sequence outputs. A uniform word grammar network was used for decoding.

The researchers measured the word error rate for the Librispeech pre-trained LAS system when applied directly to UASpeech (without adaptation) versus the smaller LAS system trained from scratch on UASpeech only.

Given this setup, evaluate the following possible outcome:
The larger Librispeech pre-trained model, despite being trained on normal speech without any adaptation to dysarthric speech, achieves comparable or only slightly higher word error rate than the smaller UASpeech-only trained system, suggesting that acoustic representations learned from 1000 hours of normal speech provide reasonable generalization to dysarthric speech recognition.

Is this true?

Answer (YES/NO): NO